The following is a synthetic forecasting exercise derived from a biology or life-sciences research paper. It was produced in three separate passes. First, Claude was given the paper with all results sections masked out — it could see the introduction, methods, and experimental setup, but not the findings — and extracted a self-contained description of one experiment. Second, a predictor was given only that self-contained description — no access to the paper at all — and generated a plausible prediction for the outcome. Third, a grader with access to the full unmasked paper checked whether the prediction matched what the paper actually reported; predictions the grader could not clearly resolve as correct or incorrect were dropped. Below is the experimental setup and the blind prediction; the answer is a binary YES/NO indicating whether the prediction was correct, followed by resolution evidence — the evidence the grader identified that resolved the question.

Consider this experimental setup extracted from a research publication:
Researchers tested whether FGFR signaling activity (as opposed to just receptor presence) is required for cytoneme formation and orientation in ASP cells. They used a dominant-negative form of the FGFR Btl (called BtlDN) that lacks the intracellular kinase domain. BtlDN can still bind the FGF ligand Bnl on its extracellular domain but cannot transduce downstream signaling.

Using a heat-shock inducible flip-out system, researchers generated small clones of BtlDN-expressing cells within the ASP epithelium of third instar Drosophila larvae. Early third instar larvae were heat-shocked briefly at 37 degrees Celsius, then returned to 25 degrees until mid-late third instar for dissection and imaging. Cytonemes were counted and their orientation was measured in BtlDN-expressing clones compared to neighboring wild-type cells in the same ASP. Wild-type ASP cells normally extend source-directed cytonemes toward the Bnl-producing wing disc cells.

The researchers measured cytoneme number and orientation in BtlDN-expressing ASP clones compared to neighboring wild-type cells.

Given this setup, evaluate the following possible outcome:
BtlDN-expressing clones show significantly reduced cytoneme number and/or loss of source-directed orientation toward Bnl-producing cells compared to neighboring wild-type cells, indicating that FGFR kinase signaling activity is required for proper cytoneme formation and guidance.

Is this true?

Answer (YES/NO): YES